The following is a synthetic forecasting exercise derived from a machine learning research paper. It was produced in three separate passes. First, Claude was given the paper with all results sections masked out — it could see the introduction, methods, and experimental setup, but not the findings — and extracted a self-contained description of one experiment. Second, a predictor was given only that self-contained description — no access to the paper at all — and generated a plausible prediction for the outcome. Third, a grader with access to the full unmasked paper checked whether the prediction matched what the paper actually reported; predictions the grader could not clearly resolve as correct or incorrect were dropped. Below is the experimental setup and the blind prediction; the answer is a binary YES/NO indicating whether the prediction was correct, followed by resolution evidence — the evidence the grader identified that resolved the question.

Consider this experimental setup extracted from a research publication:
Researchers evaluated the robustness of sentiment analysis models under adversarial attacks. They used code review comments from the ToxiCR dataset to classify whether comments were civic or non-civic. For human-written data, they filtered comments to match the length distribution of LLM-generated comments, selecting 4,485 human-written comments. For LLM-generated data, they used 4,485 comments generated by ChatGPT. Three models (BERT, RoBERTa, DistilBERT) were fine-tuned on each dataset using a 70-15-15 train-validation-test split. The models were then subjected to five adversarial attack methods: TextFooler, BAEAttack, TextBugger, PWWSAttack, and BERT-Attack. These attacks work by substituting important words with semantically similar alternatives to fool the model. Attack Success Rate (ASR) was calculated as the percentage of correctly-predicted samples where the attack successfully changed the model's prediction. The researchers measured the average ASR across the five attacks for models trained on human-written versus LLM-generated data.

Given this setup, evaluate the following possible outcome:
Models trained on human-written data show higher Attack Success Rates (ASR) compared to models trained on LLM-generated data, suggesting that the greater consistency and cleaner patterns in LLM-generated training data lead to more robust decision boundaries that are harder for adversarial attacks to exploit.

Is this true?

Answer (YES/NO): NO